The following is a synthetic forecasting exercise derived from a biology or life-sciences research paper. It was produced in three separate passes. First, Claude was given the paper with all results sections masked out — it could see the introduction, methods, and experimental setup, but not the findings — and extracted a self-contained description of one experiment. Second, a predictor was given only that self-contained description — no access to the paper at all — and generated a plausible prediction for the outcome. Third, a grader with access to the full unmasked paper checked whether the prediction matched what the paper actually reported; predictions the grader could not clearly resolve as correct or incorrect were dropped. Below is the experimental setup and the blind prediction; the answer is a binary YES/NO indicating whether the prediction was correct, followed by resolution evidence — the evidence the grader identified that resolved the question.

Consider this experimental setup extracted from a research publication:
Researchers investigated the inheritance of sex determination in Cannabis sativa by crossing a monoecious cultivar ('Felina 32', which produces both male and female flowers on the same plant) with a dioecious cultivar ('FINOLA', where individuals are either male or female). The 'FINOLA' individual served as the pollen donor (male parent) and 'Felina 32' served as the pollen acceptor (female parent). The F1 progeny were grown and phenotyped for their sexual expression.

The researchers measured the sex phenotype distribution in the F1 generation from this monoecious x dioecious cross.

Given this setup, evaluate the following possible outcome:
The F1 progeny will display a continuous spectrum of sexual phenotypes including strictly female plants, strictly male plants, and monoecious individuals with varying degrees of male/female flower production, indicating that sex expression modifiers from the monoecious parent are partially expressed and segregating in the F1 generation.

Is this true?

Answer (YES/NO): NO